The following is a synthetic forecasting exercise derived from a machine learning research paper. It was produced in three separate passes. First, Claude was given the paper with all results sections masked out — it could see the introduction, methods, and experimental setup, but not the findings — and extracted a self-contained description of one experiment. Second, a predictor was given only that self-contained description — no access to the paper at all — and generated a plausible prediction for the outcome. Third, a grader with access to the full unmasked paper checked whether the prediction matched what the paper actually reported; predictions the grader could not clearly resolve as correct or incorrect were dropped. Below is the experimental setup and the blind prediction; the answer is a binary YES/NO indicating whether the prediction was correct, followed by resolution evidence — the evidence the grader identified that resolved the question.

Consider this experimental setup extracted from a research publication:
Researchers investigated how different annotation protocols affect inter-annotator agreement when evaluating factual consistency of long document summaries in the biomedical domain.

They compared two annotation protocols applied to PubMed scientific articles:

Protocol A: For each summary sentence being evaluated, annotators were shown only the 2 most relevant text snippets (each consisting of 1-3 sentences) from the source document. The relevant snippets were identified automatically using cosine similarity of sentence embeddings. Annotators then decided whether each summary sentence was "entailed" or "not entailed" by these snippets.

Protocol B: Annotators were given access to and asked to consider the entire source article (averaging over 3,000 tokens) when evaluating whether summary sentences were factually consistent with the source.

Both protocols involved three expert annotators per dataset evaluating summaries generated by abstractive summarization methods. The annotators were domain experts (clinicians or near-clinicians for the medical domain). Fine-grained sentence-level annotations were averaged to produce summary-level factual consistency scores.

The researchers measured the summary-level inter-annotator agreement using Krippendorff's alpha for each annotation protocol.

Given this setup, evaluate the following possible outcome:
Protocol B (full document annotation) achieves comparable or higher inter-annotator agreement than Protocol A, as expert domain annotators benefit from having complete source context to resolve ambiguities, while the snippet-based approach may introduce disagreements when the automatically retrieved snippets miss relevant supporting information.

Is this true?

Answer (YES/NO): NO